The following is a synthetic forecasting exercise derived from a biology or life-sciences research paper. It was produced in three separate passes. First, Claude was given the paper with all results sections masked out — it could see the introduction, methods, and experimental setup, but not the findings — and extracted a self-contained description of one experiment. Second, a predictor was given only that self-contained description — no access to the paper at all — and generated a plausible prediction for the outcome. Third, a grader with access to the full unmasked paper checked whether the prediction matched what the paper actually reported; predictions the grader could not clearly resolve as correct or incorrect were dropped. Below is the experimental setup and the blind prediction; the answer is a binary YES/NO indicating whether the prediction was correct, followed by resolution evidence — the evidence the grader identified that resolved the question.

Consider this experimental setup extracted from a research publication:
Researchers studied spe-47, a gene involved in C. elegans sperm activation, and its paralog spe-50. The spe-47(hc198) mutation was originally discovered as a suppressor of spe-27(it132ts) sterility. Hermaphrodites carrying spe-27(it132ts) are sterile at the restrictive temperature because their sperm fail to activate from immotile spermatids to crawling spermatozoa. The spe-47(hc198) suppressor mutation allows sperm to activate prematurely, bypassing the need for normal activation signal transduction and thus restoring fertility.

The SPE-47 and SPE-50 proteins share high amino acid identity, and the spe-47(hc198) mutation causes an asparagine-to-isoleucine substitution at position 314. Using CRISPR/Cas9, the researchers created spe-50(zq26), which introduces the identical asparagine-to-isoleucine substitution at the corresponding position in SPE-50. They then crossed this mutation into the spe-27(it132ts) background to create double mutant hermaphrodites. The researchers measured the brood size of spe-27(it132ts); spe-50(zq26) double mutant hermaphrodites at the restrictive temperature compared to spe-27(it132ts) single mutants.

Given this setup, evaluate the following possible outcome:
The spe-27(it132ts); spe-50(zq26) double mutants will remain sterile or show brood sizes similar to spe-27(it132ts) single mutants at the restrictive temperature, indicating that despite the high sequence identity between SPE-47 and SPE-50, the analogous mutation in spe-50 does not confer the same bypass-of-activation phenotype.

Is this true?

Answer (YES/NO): YES